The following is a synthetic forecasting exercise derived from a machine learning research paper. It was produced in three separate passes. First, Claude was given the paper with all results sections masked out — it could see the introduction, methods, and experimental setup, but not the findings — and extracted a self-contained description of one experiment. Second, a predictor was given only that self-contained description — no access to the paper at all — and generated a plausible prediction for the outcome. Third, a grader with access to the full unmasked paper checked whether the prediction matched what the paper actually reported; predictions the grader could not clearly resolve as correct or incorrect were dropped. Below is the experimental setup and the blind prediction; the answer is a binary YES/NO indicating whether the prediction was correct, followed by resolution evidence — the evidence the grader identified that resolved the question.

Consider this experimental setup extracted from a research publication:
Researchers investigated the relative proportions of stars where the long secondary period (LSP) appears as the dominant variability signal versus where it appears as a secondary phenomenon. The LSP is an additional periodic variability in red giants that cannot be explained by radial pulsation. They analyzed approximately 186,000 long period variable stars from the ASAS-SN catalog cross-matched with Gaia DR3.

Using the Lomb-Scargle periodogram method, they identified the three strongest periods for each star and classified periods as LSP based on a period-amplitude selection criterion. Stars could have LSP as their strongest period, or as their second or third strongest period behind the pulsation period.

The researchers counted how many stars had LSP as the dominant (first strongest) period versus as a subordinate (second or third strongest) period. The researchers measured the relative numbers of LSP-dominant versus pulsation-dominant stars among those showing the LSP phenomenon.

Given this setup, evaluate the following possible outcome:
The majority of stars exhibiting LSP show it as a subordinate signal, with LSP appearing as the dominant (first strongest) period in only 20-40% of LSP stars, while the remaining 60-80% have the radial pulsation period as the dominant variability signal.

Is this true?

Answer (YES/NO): NO